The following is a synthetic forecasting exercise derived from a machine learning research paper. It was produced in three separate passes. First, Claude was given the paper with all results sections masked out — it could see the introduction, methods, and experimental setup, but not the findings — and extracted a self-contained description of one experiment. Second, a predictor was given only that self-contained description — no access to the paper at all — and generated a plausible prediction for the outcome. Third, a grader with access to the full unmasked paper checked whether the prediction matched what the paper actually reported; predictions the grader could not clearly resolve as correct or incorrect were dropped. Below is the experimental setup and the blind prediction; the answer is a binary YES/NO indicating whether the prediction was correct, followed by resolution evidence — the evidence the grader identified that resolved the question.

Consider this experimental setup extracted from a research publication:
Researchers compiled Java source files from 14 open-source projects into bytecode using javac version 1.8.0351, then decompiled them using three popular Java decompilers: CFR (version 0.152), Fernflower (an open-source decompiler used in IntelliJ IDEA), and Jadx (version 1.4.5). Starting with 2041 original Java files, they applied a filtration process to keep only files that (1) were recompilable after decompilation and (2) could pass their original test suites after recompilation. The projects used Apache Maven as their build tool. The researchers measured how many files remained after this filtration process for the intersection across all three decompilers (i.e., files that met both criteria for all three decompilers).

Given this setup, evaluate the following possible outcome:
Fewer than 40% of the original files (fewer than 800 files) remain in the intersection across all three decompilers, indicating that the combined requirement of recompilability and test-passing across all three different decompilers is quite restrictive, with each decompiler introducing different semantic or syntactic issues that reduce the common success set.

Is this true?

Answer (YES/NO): NO